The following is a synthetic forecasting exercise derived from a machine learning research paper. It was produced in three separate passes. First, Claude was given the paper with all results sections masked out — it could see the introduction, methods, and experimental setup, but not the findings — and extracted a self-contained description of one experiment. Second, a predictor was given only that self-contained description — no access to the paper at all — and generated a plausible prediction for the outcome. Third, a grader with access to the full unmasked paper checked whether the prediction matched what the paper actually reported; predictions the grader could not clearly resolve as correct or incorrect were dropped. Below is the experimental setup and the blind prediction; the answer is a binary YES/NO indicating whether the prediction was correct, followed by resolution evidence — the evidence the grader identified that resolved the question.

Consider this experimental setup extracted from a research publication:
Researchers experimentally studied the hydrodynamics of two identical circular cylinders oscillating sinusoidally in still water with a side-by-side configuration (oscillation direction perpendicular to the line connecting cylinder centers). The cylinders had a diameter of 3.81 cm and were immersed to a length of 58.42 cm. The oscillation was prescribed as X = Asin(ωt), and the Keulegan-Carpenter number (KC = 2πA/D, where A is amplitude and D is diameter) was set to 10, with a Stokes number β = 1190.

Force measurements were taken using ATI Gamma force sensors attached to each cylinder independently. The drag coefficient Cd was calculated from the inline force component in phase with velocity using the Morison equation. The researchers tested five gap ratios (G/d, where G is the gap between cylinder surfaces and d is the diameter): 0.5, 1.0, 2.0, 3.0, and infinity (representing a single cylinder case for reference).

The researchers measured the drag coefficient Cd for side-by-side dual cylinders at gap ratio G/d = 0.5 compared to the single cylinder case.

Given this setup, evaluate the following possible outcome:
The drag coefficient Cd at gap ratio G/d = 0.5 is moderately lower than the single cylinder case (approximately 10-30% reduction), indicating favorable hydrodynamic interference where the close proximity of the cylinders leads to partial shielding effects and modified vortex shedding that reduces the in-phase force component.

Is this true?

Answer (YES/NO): NO